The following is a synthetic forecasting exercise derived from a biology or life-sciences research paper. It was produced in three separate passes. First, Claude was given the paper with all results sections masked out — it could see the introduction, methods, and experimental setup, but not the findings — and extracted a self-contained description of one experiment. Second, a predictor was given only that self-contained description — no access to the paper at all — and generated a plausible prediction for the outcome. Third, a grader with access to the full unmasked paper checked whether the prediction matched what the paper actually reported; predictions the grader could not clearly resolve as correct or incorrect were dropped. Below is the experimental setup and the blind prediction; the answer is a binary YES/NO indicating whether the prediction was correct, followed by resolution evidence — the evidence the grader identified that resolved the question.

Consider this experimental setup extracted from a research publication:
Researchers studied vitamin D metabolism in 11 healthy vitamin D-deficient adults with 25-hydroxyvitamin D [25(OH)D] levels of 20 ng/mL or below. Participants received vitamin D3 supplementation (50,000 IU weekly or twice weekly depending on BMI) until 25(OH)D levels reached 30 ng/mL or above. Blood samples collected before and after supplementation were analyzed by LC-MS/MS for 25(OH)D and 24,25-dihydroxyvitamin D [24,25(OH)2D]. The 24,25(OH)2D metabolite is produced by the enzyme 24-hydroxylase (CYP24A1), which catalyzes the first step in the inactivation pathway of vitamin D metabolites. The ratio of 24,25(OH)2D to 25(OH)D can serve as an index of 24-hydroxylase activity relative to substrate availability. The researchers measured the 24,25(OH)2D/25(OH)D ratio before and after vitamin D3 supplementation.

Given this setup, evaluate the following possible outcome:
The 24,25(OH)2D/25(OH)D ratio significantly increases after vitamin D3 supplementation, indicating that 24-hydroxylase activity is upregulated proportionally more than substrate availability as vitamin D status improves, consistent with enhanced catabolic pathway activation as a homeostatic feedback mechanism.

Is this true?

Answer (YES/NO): YES